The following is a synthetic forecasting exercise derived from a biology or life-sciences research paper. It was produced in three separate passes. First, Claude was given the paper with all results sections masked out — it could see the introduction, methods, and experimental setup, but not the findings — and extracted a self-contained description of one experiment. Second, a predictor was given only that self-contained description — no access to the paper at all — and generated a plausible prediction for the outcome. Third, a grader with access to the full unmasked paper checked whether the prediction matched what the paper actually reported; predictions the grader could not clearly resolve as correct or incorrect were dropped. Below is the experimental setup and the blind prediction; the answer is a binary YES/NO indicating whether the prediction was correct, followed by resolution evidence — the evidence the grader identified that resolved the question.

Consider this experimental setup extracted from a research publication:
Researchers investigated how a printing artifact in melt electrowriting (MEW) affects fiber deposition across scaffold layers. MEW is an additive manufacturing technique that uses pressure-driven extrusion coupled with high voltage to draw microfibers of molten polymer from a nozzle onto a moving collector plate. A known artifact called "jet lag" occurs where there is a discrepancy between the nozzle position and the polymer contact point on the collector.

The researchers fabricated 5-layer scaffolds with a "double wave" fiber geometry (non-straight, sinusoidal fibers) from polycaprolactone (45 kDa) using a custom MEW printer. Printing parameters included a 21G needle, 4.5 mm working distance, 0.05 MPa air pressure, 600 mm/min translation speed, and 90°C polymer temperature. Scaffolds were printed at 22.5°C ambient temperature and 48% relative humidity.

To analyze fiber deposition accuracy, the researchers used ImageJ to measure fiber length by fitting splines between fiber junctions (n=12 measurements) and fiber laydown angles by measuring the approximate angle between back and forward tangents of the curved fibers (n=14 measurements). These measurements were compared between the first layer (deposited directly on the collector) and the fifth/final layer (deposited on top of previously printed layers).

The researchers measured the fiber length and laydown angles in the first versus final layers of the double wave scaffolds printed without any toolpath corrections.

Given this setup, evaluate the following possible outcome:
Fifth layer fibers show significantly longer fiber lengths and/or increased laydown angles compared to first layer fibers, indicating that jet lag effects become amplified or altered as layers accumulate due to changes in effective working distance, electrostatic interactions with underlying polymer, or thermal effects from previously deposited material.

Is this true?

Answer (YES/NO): NO